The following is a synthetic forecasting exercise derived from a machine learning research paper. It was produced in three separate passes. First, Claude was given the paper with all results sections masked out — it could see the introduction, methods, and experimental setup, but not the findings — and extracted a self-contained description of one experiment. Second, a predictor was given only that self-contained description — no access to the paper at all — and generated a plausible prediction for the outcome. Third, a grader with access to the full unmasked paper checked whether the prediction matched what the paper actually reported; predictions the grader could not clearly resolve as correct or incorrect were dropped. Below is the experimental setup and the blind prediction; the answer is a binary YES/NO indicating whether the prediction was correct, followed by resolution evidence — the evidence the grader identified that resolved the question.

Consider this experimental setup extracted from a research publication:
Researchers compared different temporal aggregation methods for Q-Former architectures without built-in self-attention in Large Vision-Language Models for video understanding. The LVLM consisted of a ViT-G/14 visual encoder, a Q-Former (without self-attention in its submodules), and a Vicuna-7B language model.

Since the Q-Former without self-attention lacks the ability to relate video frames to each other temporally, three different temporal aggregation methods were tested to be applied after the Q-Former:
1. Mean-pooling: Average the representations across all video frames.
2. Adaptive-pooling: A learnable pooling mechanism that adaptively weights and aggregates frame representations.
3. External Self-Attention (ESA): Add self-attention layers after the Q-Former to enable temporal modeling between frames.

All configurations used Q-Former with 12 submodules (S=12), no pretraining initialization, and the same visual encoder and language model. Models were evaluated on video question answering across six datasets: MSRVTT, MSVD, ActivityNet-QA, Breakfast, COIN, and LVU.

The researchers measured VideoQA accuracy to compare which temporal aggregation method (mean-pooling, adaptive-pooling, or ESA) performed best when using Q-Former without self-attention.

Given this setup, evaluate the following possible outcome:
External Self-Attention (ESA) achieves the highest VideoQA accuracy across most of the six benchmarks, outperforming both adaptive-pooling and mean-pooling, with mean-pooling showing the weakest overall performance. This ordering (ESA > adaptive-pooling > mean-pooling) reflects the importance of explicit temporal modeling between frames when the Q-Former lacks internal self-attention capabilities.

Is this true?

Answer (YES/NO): YES